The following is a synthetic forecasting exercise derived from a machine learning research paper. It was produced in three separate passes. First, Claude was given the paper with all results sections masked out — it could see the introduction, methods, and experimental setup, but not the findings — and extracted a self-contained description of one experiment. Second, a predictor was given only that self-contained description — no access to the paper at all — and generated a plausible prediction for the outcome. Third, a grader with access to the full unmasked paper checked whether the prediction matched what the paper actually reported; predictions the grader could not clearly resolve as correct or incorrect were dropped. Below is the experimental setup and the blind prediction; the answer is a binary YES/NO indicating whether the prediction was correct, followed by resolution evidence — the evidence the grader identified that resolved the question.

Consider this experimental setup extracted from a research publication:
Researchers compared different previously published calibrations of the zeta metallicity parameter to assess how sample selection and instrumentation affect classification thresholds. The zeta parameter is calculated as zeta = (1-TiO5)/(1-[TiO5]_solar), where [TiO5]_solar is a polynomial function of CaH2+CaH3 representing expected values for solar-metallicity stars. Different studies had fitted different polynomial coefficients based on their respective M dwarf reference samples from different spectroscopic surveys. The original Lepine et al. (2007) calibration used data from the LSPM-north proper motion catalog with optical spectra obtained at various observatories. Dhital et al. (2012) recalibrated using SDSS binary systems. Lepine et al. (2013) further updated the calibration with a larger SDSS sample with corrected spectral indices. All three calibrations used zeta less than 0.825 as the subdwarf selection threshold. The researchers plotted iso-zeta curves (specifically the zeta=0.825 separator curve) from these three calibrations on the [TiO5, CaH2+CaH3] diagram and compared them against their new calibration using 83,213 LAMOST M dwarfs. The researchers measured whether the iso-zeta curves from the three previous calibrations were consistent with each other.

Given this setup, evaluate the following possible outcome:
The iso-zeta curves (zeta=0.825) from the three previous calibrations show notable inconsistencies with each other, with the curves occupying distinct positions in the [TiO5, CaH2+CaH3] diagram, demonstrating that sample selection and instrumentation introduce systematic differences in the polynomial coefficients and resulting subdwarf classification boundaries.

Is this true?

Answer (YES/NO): YES